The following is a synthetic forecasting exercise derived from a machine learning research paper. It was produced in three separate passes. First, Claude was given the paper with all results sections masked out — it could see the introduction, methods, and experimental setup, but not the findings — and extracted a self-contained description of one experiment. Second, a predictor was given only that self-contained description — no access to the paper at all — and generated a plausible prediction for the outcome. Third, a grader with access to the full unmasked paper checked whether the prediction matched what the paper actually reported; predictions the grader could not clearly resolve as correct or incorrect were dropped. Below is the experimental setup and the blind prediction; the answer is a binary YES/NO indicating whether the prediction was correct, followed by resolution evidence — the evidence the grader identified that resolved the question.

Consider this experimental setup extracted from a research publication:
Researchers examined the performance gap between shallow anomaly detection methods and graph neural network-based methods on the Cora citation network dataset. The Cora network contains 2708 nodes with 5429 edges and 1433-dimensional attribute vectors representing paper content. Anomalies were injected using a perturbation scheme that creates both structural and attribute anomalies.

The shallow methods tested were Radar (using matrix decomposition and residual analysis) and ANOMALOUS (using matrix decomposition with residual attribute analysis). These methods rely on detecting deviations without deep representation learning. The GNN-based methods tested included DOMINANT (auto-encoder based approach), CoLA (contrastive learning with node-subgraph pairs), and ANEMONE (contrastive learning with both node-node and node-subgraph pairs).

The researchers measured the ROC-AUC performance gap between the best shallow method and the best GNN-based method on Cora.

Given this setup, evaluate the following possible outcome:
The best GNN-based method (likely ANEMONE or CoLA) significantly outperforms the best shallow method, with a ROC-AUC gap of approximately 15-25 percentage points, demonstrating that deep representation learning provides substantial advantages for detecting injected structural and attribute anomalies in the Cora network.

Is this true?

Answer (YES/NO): NO